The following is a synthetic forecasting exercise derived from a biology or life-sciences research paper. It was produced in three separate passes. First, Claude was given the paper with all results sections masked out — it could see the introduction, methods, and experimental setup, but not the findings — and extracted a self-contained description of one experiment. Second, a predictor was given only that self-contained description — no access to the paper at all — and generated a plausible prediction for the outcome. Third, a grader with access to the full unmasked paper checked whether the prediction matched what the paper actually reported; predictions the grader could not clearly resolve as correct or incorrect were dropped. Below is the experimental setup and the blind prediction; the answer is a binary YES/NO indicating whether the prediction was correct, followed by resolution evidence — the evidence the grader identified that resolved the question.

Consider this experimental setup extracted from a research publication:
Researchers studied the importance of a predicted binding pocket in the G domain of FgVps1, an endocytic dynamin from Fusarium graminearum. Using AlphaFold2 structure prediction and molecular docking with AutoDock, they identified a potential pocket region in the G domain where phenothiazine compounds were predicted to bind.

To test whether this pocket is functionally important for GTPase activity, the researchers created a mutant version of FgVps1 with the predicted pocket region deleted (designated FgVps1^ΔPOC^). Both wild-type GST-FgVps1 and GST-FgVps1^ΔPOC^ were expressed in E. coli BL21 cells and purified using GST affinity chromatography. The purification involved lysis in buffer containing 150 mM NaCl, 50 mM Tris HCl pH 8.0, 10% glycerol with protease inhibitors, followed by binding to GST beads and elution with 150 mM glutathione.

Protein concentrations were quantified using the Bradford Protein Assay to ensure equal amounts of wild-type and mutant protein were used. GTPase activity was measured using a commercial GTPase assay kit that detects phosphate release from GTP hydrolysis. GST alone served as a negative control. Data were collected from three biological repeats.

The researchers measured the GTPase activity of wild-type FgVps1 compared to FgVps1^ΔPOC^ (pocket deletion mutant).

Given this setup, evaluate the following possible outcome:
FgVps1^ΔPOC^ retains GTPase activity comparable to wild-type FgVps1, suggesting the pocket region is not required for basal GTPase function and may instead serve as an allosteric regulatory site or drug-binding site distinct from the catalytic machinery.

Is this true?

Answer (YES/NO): NO